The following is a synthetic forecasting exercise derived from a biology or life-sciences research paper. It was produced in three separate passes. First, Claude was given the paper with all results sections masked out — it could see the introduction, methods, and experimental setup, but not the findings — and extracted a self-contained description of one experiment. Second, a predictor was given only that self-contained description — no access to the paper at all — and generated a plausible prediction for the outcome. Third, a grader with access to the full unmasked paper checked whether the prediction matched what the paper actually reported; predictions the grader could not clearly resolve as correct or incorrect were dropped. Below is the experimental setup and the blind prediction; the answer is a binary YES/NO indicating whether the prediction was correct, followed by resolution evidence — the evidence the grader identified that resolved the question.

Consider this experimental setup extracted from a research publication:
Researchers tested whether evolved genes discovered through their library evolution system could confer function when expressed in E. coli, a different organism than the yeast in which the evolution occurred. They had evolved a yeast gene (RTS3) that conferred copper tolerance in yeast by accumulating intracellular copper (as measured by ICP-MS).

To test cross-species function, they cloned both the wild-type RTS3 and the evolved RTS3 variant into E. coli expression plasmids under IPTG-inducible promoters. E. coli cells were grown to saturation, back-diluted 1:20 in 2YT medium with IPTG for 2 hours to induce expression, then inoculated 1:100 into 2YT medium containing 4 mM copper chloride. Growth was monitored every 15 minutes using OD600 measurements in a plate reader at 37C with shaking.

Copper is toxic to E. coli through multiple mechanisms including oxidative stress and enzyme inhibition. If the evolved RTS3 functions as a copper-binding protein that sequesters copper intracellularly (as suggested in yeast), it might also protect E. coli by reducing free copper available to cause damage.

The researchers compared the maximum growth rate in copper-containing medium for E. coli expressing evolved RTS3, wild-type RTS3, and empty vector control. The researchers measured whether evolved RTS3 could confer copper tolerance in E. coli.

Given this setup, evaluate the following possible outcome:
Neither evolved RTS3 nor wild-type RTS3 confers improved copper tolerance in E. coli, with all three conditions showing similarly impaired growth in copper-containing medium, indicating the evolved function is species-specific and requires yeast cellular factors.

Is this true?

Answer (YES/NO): NO